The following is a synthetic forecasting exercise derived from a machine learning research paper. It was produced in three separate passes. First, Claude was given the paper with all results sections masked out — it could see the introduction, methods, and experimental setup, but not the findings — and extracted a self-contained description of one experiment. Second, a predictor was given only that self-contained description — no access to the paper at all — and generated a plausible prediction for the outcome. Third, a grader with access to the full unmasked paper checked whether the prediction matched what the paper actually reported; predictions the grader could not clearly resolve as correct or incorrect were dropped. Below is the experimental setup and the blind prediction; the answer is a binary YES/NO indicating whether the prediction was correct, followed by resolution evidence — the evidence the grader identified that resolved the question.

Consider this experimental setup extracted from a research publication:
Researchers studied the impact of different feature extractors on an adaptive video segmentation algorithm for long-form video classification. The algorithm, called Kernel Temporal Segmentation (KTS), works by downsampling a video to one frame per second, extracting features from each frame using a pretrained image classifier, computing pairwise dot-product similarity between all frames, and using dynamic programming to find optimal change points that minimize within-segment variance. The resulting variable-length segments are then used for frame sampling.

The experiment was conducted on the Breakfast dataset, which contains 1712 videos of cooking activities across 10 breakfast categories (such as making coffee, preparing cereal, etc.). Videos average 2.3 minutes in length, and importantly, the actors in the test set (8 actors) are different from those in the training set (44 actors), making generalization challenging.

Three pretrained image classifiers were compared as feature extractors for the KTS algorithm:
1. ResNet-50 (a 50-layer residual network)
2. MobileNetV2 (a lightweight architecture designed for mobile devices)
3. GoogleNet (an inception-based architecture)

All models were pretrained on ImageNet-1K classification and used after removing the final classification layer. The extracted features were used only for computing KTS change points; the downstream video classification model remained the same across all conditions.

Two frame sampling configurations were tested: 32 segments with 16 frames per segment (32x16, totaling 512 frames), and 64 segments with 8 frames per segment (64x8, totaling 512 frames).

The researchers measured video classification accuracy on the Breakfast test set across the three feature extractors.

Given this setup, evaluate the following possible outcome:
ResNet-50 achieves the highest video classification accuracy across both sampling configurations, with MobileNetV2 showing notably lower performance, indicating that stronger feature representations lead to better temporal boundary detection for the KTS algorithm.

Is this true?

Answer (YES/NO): NO